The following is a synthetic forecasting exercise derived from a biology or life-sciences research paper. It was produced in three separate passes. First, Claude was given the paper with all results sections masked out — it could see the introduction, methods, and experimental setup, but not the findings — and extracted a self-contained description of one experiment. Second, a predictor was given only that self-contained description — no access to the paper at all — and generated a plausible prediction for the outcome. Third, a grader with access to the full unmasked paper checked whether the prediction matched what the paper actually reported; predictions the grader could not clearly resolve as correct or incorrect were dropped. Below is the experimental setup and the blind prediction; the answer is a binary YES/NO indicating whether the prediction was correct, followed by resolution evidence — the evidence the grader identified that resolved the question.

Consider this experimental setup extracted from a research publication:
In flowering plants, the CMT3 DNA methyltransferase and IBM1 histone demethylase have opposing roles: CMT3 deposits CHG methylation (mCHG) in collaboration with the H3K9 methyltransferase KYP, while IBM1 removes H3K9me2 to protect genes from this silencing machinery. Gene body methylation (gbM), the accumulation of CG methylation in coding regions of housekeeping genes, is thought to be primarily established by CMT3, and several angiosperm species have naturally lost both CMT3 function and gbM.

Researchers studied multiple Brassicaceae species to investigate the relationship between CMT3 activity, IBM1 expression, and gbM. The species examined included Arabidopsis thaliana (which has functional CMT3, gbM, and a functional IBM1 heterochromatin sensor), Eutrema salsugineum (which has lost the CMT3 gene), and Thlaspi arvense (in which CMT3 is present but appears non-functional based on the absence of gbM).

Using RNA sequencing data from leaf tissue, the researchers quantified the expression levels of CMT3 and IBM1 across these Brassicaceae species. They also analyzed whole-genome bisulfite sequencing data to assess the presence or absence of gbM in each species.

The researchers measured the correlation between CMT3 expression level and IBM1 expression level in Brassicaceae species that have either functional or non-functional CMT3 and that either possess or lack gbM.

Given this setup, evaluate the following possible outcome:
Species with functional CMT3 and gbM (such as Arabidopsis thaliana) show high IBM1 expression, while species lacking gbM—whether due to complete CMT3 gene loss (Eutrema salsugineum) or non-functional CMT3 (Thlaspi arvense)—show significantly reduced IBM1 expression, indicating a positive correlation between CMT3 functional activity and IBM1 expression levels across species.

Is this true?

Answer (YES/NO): YES